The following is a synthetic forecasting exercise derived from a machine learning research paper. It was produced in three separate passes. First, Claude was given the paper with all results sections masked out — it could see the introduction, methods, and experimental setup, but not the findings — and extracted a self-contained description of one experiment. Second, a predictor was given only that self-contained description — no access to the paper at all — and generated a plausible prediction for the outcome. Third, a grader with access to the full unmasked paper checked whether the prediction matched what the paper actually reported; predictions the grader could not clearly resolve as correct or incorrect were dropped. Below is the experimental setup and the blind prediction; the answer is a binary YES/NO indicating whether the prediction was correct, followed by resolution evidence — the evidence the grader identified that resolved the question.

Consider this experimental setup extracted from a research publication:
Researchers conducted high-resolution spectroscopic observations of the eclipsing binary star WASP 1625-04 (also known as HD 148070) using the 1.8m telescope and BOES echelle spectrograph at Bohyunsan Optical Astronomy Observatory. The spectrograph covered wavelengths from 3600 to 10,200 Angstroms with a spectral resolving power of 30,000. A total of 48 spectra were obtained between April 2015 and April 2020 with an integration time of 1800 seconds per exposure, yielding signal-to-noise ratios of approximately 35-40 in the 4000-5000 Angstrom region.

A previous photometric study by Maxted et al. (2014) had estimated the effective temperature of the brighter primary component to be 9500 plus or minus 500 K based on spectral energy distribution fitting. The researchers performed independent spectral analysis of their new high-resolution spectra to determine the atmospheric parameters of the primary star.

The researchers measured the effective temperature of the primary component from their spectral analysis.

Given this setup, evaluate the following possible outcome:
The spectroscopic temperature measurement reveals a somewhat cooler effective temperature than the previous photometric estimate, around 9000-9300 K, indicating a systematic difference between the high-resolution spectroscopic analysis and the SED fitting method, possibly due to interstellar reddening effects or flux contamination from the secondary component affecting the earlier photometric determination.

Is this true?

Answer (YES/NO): YES